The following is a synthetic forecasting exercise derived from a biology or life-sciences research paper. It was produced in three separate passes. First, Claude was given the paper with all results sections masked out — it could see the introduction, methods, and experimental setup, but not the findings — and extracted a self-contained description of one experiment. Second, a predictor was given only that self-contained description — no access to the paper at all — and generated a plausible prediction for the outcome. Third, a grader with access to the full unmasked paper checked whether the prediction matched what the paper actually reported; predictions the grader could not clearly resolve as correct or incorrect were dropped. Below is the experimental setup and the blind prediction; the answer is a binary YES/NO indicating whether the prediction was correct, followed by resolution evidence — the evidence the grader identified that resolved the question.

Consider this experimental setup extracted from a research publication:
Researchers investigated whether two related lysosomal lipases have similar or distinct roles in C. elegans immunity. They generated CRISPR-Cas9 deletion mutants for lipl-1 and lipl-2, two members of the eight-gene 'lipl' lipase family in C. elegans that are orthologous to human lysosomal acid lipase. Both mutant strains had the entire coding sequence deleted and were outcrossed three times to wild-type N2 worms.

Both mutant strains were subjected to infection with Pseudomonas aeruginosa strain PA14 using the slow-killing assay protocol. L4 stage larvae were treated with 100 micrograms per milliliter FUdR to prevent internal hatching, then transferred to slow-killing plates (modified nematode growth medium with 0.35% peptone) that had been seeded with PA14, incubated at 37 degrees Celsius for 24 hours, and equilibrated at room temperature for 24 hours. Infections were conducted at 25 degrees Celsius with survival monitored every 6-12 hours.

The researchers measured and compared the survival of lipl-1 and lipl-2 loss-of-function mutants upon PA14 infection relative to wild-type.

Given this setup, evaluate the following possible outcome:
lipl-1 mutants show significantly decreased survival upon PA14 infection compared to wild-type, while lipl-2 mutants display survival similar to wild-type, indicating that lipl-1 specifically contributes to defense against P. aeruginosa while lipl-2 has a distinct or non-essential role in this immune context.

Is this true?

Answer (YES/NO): NO